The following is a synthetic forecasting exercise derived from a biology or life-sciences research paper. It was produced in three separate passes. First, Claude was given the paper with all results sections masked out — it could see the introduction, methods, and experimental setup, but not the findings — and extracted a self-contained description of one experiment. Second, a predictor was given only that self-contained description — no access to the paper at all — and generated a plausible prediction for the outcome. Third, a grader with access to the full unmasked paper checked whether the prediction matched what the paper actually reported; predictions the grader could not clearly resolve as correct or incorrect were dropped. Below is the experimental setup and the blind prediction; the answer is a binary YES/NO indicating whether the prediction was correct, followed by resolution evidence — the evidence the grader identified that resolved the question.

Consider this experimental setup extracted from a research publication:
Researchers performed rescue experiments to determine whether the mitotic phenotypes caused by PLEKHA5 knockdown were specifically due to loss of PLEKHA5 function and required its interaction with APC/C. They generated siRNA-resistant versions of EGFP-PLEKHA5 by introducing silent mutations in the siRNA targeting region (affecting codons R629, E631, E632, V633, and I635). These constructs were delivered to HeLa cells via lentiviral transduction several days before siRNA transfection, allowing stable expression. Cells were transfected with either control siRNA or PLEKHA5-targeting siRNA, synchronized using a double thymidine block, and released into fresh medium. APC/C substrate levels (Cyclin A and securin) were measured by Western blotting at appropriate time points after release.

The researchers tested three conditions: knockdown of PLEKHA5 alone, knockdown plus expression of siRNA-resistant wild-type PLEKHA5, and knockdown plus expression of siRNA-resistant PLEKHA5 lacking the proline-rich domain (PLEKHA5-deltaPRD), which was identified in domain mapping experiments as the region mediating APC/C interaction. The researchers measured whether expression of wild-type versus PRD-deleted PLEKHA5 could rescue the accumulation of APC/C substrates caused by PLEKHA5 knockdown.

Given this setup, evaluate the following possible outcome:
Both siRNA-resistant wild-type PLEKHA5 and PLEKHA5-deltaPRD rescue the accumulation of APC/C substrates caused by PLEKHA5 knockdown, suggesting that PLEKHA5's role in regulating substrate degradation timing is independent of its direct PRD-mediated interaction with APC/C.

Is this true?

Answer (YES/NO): NO